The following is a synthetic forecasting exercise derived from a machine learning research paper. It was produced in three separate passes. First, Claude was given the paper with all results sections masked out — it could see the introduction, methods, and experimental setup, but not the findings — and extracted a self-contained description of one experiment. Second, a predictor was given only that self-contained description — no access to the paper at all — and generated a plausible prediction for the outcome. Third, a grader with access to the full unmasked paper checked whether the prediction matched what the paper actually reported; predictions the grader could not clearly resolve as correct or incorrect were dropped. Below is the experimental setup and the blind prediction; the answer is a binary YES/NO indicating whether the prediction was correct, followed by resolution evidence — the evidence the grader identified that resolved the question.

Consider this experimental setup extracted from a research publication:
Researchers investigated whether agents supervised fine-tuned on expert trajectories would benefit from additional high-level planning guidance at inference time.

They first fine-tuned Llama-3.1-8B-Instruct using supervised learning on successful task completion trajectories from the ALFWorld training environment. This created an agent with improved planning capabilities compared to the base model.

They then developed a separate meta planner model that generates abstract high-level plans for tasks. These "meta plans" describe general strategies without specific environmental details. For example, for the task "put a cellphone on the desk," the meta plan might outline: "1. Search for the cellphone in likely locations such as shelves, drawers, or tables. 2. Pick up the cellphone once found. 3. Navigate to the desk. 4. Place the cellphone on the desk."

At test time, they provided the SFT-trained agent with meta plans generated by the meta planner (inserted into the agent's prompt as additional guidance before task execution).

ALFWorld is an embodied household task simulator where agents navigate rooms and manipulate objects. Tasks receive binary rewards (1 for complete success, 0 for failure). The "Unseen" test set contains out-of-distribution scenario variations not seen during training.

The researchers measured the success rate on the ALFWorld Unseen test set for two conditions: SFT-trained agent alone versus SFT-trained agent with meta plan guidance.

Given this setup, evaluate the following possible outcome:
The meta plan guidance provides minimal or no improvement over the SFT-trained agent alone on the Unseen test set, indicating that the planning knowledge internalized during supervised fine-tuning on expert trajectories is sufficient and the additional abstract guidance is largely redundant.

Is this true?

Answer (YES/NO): NO